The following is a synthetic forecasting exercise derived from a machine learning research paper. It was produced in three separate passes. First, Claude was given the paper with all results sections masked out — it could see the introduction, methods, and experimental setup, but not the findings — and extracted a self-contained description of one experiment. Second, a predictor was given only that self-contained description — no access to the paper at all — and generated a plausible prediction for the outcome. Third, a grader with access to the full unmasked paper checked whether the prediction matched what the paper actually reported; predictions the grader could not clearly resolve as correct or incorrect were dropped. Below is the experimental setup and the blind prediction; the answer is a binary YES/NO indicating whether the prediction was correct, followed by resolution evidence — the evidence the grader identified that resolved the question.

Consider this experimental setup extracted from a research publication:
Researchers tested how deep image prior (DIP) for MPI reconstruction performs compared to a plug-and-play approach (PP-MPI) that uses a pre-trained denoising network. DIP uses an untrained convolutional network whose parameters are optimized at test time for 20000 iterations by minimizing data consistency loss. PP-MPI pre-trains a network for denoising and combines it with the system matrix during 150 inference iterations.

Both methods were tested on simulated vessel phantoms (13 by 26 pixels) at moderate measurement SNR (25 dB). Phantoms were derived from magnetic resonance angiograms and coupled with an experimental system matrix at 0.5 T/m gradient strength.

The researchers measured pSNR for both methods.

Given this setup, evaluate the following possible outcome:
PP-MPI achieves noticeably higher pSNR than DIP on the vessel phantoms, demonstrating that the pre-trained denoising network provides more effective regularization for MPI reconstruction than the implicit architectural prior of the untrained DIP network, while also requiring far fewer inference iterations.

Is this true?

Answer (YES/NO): YES